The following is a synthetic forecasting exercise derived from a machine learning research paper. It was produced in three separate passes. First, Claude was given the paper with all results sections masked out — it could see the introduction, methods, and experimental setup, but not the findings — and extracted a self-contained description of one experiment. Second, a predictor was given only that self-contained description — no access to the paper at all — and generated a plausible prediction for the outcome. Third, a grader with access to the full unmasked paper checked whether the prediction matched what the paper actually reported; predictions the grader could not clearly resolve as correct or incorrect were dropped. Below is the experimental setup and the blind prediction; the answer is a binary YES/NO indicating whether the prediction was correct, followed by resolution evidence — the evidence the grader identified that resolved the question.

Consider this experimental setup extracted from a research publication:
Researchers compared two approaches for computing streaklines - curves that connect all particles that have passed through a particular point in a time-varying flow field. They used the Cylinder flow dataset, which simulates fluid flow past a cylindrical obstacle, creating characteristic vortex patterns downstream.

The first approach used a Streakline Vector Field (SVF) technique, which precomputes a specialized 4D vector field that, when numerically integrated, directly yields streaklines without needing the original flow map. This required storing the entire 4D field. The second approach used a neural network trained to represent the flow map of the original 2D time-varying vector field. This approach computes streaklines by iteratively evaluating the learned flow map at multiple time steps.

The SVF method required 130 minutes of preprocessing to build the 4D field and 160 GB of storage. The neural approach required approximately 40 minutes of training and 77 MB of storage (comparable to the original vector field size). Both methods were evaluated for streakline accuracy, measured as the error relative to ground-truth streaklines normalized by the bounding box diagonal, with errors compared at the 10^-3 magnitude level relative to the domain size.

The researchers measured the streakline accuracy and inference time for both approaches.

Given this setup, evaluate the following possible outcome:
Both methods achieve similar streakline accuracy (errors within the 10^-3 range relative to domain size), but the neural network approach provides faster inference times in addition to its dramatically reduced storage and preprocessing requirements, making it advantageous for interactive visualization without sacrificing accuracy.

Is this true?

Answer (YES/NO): NO